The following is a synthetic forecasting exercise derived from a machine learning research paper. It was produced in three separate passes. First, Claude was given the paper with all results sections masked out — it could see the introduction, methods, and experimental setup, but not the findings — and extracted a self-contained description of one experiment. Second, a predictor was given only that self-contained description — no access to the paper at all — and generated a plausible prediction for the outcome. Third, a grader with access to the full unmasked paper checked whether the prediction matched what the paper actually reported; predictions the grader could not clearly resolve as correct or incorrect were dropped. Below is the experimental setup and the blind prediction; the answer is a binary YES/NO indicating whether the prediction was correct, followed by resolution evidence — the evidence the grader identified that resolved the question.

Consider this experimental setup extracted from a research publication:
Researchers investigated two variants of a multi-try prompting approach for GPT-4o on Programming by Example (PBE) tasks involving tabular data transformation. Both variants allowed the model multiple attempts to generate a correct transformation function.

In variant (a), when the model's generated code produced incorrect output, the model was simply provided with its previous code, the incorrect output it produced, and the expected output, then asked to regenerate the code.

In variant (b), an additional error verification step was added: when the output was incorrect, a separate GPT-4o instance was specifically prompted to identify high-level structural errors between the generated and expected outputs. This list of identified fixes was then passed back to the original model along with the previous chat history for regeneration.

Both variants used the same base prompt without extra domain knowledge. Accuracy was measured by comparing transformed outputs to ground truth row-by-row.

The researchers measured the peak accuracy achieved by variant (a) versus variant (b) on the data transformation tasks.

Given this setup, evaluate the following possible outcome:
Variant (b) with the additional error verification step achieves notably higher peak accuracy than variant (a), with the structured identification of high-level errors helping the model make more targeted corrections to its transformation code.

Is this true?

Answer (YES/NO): NO